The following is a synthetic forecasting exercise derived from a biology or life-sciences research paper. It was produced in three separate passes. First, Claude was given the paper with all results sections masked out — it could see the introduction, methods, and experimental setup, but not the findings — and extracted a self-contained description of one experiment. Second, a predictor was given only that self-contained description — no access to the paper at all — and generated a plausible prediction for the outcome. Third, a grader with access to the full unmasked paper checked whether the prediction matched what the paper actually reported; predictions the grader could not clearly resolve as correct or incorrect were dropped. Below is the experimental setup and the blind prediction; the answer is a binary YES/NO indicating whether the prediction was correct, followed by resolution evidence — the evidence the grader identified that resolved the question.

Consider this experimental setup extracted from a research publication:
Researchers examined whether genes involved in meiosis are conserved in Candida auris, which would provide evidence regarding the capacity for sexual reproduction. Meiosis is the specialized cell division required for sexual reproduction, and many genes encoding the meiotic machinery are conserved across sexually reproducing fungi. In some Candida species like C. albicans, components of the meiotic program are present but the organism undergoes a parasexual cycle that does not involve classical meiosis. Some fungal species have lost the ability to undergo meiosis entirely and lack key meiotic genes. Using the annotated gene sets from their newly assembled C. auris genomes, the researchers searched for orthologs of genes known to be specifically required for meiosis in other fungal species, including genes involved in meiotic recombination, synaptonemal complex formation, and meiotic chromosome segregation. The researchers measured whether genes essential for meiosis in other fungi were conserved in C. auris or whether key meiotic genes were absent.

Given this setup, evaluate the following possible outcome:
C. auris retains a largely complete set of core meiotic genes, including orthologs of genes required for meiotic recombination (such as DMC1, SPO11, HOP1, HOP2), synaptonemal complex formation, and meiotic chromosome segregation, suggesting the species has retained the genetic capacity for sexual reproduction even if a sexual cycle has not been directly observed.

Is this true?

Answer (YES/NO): NO